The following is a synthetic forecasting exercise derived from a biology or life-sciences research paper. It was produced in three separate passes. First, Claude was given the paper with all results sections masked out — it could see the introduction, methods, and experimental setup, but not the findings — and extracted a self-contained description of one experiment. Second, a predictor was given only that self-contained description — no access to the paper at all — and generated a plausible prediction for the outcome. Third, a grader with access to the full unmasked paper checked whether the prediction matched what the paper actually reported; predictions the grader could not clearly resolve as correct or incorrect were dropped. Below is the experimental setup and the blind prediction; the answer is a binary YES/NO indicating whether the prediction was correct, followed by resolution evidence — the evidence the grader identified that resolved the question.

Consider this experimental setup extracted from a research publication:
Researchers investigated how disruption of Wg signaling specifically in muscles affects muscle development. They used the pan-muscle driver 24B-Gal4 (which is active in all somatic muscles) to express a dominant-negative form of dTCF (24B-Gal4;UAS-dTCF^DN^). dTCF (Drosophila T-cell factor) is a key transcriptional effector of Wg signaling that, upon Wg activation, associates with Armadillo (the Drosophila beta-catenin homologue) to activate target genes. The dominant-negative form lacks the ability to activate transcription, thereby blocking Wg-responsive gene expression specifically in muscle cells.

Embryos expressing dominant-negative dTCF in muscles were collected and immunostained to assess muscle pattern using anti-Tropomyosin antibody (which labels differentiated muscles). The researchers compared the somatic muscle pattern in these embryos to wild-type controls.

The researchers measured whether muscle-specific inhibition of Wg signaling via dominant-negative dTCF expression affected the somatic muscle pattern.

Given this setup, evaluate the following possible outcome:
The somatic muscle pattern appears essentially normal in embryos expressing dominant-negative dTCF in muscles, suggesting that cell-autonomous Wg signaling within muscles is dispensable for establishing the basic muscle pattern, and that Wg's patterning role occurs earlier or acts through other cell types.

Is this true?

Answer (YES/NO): NO